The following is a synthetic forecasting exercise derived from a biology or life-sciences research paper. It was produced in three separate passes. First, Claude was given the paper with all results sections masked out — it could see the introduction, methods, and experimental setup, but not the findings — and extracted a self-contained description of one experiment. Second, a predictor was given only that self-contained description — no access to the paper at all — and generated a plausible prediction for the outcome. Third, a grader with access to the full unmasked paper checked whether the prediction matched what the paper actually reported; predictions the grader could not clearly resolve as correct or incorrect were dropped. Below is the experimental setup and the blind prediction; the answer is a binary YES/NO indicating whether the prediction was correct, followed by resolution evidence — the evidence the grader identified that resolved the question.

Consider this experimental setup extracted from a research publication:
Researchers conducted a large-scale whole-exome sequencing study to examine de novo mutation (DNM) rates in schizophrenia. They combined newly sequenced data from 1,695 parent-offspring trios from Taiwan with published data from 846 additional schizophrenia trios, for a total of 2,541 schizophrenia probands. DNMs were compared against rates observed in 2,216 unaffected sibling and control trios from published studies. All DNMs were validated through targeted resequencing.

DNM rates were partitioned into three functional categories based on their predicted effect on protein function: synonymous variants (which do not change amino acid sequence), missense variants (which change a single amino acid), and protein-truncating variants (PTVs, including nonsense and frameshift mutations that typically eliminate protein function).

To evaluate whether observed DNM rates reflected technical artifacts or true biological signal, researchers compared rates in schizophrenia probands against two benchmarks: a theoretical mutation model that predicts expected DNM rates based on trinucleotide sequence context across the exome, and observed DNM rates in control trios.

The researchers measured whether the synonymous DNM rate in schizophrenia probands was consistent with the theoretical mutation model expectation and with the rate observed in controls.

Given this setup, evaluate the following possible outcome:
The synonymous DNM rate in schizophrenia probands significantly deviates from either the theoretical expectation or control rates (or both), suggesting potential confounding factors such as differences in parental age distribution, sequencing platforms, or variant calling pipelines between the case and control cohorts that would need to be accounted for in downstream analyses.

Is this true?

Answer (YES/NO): NO